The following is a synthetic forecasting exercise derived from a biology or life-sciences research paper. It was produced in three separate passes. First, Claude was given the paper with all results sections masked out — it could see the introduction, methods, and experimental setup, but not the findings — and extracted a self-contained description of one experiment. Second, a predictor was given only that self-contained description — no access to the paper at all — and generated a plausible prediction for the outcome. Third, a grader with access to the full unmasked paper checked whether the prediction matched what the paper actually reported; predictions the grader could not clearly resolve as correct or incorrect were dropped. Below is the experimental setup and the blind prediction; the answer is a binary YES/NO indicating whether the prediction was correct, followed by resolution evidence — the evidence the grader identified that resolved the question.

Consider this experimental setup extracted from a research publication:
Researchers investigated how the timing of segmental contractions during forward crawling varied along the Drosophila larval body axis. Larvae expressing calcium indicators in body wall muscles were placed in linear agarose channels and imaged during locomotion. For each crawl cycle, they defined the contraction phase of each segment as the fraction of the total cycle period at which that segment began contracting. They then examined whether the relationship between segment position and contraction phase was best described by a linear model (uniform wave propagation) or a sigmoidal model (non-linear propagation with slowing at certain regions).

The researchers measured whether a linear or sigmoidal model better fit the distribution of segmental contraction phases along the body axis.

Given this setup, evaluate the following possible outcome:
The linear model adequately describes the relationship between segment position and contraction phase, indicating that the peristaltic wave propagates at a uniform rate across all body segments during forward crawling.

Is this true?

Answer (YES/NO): NO